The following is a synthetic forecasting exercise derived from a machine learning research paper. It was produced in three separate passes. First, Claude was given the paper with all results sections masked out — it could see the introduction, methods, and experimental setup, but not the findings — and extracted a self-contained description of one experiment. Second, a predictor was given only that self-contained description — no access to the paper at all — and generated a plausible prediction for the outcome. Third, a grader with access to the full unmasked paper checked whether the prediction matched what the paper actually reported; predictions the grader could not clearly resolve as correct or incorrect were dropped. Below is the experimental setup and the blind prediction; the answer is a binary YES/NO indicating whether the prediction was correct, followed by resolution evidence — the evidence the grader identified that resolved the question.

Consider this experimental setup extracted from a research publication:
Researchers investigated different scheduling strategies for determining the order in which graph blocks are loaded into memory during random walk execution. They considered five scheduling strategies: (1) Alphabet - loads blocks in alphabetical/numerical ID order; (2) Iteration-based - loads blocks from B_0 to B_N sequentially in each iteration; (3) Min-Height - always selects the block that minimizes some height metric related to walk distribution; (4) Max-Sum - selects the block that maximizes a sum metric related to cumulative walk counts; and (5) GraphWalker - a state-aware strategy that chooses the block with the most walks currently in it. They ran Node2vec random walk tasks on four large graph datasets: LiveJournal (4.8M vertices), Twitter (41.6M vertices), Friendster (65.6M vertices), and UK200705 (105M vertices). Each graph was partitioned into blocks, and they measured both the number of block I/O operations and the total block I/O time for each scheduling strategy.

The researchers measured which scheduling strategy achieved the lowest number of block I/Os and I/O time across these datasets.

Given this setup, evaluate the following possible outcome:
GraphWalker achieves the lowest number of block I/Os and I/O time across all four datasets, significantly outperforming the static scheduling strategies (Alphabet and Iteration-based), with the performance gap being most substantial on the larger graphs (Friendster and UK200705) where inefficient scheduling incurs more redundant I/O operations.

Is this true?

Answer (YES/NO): NO